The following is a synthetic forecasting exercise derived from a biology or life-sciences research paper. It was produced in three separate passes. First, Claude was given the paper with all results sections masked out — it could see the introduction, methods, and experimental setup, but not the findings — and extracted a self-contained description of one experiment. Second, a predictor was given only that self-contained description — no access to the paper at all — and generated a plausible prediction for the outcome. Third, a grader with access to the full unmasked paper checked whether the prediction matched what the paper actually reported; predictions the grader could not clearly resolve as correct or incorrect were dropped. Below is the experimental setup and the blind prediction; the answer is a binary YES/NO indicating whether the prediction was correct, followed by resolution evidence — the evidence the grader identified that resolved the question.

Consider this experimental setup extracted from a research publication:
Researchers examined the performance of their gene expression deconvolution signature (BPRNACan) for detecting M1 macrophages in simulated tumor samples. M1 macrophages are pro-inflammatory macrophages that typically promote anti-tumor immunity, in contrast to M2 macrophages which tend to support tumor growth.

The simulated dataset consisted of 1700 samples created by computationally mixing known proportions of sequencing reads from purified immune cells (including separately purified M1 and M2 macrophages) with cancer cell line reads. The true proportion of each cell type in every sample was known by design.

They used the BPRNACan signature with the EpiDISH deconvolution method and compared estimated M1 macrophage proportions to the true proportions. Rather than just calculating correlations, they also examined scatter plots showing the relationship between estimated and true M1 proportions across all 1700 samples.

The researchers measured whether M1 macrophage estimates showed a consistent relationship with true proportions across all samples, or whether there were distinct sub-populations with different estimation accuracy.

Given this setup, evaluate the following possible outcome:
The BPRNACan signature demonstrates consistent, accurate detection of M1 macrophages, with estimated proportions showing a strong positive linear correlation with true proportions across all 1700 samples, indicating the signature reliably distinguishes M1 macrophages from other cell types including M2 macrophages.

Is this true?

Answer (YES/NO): NO